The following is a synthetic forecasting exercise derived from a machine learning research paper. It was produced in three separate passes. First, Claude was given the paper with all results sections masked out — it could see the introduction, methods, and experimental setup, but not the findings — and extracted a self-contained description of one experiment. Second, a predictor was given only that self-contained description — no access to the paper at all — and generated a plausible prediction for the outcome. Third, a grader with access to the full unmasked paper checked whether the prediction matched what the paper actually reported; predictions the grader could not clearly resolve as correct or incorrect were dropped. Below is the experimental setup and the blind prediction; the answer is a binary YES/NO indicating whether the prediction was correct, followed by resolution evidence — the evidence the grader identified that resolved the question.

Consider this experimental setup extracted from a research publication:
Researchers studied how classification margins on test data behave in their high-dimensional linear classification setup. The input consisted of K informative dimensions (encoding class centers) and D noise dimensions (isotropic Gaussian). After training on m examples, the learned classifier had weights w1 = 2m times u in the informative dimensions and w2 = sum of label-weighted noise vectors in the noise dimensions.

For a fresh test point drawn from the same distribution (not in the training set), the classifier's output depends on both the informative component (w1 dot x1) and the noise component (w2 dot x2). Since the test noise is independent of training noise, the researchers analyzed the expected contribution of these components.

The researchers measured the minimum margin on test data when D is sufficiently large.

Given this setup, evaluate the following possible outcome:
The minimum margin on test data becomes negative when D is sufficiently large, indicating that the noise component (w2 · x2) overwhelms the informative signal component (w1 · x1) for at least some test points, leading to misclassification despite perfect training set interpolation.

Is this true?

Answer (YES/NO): NO